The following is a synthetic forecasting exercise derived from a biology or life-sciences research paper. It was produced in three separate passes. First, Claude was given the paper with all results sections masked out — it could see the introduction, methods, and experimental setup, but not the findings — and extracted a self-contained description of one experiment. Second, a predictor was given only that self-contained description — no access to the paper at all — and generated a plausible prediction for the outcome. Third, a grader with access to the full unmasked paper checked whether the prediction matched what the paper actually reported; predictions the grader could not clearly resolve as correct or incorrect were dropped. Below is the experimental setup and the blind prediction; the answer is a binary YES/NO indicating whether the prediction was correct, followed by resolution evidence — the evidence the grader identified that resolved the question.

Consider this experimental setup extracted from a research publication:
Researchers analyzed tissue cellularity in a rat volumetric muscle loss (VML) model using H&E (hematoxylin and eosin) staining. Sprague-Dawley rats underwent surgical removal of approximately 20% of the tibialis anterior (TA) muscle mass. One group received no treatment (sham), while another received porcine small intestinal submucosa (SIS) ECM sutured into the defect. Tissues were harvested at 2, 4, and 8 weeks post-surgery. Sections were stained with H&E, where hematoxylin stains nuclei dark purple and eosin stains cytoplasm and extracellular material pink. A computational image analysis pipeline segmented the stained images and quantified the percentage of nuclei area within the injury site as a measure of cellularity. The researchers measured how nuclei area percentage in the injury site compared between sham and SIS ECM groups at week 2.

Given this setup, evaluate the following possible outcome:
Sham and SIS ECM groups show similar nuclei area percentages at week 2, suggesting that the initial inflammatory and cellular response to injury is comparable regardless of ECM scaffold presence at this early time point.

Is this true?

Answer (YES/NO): NO